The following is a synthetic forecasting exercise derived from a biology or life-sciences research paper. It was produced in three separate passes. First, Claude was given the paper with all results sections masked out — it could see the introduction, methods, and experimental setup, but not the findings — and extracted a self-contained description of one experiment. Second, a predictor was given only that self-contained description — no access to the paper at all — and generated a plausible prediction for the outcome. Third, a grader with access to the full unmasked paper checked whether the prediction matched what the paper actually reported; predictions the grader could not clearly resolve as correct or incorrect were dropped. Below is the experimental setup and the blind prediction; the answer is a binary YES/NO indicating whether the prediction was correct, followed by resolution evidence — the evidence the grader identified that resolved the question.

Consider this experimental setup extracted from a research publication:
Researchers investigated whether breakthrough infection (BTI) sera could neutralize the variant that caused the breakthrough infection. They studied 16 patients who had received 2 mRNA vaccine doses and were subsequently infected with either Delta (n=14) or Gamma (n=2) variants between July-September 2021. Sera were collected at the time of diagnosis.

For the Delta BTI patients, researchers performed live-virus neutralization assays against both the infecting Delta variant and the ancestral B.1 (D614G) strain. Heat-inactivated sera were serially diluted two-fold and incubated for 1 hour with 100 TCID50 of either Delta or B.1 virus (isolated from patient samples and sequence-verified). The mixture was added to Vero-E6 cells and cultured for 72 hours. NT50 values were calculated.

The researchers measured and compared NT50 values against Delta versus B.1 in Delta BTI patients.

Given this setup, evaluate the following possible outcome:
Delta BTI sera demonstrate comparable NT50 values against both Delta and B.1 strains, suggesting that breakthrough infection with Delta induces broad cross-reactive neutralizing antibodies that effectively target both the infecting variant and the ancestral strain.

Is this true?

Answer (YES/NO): YES